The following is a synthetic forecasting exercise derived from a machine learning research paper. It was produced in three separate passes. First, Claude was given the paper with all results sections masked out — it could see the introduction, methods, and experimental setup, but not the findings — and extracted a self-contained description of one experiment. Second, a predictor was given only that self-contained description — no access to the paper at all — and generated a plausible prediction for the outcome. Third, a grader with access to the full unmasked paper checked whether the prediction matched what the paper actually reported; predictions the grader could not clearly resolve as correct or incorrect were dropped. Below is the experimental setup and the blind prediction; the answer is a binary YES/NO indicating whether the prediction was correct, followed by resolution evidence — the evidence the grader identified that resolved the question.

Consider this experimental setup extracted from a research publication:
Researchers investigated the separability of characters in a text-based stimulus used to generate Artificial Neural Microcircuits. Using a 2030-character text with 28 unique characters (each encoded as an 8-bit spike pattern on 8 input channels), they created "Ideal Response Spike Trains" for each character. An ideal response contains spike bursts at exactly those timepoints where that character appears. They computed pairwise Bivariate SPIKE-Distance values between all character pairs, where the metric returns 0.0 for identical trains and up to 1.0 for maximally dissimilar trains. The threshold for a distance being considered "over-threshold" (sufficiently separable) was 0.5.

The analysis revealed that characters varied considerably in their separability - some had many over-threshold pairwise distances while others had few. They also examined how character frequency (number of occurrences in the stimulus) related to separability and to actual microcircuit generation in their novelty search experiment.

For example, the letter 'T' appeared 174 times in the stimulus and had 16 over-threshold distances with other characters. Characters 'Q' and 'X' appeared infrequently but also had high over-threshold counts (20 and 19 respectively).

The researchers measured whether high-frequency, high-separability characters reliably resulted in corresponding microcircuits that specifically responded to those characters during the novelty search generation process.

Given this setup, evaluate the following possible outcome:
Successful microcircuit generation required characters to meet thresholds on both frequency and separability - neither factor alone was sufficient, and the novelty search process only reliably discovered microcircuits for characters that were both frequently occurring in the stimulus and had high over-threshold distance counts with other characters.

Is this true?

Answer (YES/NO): NO